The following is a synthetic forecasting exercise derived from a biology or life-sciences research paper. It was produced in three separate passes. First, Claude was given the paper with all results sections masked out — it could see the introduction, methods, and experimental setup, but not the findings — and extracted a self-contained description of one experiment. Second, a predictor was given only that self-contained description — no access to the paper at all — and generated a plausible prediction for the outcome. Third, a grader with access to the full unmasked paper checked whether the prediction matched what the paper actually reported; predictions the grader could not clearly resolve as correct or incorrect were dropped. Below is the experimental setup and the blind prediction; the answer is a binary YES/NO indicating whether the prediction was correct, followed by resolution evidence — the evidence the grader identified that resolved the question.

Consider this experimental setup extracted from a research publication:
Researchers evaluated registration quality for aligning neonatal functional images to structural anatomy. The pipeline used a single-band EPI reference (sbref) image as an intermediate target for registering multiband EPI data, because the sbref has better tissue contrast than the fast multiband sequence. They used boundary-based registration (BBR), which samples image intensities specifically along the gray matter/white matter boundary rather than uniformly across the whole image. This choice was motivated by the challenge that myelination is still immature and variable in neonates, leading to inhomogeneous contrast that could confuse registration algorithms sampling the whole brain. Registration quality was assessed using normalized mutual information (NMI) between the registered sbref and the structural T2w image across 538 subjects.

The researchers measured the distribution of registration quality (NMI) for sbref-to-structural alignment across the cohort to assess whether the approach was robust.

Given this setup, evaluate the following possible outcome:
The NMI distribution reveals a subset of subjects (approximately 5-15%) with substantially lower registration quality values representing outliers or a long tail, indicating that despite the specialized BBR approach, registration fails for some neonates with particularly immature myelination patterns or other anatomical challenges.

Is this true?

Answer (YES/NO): NO